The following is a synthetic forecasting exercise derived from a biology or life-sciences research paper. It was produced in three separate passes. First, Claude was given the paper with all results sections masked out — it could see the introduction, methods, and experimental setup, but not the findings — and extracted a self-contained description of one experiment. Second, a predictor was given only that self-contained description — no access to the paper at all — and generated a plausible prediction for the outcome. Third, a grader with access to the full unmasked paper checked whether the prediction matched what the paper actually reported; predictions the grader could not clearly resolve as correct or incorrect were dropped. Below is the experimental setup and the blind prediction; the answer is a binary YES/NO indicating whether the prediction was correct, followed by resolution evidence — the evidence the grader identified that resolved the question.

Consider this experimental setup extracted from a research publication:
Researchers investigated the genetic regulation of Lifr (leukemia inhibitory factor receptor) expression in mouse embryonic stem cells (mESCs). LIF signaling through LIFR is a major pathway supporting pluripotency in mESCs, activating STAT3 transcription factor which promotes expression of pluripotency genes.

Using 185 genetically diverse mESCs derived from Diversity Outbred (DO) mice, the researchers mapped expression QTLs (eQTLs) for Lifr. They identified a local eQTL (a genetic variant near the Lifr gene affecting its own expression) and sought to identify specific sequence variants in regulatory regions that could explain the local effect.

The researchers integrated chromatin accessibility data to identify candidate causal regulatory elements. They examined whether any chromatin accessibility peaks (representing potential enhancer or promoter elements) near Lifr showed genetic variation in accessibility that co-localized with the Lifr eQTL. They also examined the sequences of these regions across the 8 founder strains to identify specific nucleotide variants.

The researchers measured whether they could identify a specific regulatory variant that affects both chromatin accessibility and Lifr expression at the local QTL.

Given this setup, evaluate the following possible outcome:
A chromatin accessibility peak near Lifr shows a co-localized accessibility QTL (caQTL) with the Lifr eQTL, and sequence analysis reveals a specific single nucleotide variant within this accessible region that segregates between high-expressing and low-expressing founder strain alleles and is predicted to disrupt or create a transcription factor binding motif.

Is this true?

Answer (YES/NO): NO